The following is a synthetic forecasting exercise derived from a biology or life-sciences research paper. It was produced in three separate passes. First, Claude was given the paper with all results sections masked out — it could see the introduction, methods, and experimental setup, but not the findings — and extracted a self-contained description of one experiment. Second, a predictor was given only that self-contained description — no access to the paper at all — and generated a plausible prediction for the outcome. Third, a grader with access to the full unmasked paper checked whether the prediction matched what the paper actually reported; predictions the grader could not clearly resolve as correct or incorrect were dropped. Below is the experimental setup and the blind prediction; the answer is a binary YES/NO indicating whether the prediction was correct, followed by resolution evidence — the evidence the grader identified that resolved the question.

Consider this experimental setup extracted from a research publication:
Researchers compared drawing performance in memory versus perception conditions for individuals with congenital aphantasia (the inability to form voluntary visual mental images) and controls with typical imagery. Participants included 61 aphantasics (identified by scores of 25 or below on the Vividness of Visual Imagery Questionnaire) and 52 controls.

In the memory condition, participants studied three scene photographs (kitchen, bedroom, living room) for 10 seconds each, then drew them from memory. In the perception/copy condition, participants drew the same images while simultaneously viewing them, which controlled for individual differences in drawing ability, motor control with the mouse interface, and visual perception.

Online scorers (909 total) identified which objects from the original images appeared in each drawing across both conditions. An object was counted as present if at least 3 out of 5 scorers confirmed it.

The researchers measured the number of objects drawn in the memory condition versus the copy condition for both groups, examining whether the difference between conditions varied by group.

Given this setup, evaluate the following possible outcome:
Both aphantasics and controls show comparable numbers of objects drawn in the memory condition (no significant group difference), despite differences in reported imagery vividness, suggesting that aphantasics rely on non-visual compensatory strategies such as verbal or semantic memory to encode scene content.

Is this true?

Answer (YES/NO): NO